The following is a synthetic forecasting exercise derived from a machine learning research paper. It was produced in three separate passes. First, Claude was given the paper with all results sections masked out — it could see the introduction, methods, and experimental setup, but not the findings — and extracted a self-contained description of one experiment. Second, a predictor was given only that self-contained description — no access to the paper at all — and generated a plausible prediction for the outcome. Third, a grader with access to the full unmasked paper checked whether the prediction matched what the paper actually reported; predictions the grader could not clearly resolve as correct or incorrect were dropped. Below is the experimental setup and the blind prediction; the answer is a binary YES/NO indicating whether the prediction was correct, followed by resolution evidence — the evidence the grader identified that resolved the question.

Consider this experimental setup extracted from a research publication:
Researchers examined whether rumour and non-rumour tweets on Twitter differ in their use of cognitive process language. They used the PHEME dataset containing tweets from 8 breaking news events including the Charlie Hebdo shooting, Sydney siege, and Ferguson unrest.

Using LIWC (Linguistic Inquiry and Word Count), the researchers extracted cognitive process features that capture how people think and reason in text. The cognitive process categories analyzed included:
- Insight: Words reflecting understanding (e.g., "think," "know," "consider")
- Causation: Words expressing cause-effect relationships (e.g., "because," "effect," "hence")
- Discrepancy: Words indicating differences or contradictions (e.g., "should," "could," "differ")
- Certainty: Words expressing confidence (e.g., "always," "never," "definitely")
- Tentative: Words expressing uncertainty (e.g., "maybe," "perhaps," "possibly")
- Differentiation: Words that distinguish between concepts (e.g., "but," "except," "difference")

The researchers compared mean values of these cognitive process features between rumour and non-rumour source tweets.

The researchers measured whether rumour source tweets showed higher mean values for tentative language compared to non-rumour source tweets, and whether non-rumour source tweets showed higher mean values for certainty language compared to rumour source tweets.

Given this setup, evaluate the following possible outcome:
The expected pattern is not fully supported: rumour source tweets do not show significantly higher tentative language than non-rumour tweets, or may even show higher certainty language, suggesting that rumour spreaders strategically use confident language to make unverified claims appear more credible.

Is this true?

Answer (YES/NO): NO